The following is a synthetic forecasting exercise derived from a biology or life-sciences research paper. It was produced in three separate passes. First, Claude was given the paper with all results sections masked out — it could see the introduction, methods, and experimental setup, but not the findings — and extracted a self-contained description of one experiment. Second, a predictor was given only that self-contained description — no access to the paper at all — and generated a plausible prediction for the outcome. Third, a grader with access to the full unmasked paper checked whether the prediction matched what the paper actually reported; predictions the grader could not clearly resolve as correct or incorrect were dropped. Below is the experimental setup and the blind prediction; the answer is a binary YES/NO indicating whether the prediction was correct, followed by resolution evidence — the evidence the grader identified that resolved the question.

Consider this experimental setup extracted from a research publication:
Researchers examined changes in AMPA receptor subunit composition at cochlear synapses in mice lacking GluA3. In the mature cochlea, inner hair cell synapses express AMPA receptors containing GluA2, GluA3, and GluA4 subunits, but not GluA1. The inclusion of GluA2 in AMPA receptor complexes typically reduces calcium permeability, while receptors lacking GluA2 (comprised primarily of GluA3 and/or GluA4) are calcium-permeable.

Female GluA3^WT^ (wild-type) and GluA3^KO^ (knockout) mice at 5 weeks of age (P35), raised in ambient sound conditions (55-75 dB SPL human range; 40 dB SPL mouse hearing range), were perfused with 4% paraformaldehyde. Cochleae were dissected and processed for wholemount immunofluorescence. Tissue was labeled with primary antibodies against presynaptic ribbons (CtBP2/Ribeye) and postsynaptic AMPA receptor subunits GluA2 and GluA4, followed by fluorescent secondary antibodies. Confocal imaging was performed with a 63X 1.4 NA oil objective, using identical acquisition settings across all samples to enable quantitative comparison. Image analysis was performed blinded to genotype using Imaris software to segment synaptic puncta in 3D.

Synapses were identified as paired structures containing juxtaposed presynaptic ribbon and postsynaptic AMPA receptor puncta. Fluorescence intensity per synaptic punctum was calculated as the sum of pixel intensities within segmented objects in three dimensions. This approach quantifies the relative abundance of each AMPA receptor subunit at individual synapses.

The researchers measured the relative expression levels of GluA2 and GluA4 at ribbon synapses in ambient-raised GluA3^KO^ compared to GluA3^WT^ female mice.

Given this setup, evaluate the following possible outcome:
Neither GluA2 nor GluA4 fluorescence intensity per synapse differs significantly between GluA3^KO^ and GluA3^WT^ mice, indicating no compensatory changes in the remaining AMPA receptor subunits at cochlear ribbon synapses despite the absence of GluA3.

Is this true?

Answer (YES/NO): NO